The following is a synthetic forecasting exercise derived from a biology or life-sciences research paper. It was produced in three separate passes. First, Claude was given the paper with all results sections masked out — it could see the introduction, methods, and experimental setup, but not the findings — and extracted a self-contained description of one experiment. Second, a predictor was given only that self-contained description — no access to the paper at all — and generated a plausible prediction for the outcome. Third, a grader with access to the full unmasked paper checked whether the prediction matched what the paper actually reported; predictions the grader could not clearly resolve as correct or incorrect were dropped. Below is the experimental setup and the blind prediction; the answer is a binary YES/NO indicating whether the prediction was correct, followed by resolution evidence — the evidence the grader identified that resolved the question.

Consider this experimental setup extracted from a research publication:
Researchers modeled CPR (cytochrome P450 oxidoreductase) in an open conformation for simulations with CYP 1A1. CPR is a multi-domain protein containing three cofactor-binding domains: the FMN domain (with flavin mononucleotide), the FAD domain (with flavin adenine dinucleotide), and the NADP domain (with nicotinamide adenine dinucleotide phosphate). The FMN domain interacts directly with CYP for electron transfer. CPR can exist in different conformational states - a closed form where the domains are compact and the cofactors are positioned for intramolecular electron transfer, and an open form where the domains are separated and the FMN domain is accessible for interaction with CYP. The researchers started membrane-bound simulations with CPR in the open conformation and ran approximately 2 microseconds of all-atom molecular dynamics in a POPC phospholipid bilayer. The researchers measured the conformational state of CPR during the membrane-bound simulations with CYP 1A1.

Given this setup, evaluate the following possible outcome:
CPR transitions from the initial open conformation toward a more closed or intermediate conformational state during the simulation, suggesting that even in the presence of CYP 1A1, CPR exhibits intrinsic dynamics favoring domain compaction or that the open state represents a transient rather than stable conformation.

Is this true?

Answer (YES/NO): YES